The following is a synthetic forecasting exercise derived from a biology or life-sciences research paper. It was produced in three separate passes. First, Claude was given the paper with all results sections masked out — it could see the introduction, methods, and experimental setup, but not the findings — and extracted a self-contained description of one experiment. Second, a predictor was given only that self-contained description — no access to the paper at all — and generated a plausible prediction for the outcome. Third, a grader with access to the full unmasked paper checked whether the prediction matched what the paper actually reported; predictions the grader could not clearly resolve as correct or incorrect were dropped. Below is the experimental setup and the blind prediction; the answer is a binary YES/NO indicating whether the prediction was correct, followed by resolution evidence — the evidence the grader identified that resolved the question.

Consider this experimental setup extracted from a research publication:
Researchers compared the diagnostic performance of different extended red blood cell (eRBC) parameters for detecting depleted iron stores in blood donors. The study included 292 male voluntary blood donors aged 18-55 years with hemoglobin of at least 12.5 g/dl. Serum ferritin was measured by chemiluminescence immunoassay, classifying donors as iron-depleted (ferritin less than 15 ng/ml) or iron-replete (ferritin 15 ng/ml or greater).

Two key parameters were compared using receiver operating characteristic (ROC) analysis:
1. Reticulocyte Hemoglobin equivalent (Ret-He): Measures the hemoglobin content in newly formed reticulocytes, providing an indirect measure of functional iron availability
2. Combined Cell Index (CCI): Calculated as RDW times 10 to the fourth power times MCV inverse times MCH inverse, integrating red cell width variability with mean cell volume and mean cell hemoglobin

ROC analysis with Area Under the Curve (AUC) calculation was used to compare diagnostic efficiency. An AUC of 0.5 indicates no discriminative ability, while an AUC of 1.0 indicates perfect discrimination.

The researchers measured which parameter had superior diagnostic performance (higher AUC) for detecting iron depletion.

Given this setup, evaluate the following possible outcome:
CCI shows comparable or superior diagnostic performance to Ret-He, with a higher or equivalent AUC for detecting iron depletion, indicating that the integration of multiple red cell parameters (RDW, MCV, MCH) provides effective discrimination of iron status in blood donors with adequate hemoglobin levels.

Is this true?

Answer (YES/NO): YES